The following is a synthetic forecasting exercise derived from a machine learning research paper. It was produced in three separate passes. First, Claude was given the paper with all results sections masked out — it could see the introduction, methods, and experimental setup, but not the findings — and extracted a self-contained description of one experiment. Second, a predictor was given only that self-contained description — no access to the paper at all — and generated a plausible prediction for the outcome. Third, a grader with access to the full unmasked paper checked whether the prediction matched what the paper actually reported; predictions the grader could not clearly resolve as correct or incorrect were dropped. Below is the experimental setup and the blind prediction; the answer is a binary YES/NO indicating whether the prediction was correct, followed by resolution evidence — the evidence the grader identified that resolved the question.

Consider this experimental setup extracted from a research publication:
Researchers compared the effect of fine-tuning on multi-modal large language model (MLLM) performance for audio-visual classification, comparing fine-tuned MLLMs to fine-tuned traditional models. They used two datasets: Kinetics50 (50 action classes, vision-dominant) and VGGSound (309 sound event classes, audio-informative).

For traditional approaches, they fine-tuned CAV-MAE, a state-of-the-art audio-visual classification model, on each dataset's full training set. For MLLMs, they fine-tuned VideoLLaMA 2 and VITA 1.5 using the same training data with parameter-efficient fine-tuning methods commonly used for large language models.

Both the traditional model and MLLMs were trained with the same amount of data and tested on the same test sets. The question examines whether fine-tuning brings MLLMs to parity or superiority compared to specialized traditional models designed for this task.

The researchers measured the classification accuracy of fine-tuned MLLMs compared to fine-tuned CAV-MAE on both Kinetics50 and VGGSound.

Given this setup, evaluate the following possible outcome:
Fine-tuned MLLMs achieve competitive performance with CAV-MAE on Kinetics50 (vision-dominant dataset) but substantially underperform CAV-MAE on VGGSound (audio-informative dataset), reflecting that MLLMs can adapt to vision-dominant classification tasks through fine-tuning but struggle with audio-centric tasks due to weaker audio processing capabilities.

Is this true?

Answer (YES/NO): NO